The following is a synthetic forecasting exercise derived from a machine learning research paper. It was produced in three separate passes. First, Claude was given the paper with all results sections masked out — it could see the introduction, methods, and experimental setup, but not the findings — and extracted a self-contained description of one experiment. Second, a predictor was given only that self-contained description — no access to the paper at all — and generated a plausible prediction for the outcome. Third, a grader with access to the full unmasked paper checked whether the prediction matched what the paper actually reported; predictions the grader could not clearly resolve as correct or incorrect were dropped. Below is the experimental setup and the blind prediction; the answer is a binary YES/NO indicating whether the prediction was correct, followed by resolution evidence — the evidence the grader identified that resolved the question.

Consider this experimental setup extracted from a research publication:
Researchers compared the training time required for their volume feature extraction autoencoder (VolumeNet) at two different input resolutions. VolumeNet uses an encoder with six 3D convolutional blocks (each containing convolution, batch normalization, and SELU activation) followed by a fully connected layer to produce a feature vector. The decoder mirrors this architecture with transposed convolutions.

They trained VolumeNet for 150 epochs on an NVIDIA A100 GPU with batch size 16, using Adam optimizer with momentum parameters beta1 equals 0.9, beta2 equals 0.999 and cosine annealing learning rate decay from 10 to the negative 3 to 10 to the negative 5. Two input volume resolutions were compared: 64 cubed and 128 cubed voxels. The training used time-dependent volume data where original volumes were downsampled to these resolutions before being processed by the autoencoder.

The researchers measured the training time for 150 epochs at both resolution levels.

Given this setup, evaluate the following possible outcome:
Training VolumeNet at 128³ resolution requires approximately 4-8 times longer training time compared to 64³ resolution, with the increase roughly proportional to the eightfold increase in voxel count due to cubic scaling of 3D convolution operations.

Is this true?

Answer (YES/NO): YES